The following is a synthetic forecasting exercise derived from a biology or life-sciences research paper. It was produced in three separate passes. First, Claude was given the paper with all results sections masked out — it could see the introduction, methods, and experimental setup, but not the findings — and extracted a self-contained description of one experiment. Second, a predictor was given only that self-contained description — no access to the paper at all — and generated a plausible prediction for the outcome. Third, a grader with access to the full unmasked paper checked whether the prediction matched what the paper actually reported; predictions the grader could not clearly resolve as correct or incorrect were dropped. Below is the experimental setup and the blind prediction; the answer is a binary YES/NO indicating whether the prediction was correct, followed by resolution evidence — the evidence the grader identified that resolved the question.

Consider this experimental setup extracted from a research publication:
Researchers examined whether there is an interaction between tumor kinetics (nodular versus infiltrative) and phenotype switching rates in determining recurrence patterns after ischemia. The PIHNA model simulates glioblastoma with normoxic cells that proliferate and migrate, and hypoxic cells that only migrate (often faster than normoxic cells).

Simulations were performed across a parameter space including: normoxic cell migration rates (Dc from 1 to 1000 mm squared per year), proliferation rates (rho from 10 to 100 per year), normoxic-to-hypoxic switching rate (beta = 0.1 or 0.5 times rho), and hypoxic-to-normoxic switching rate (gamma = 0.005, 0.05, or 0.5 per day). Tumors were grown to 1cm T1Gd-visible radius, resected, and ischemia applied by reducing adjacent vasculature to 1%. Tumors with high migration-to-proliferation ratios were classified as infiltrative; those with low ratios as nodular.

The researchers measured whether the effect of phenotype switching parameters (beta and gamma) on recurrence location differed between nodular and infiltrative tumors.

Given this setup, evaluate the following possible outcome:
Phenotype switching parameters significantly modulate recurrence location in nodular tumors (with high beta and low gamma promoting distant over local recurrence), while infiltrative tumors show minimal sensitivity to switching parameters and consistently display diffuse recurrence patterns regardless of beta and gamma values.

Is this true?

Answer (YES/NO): NO